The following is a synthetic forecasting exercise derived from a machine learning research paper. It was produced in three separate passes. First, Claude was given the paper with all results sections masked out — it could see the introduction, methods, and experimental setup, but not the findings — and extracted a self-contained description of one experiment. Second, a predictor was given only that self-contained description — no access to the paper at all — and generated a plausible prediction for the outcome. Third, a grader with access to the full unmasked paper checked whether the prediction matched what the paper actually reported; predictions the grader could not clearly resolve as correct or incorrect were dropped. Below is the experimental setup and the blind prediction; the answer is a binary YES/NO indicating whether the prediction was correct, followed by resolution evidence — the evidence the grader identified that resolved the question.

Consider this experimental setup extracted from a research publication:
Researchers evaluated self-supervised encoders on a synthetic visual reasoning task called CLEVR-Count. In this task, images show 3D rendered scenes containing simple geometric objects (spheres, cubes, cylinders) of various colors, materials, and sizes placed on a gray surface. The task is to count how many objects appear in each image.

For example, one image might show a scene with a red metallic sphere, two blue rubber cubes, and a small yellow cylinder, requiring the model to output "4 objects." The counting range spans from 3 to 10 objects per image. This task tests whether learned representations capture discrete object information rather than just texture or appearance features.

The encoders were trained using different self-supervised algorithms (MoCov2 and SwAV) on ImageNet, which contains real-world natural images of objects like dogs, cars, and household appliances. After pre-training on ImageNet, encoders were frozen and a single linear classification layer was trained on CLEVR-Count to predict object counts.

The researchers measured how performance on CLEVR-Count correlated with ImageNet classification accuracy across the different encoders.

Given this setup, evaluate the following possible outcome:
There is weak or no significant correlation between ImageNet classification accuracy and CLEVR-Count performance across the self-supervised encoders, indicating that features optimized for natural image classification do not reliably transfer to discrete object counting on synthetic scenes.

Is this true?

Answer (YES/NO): NO